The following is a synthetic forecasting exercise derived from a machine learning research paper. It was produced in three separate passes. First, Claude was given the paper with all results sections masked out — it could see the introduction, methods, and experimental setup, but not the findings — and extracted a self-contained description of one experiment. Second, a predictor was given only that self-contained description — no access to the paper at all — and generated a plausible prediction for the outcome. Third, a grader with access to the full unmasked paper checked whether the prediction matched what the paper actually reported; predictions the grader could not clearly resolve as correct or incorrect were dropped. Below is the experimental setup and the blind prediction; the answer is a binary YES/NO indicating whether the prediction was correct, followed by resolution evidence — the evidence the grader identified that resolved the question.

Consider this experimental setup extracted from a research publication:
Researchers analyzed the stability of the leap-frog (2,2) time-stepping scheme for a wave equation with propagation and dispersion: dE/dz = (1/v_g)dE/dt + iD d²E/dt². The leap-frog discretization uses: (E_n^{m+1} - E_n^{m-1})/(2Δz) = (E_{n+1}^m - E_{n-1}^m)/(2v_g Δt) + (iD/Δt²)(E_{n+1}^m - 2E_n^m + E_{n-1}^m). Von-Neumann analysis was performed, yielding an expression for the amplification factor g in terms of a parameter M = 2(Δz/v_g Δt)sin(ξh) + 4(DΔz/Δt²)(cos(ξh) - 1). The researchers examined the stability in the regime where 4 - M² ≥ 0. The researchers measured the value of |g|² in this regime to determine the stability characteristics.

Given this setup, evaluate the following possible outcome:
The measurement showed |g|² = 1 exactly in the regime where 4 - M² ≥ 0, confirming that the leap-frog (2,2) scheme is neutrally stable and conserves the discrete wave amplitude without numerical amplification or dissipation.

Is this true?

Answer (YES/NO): YES